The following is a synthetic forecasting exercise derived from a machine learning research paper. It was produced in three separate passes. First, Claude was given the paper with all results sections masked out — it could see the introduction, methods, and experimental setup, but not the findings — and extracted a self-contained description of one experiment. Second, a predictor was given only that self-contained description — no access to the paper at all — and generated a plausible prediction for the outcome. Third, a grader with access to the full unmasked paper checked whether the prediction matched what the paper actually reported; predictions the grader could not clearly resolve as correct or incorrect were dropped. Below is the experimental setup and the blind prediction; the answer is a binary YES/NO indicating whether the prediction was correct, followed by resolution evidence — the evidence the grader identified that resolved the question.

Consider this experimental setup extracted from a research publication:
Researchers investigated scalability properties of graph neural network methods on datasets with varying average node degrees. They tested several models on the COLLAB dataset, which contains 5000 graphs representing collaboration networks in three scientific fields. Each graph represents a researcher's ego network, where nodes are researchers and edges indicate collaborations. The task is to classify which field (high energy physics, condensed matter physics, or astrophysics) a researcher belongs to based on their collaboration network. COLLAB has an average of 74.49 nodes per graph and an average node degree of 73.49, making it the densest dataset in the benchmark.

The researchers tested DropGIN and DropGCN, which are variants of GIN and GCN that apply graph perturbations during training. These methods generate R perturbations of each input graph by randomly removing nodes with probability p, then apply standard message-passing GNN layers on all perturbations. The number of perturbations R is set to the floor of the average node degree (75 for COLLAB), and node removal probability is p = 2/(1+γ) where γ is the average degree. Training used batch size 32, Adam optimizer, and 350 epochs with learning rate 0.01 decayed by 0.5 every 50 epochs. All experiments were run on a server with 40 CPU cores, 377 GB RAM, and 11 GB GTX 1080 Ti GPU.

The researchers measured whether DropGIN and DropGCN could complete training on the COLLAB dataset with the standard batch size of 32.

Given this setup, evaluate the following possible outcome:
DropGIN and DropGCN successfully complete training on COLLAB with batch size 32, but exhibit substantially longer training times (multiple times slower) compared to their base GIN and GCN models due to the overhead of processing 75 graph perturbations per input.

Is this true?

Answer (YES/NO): NO